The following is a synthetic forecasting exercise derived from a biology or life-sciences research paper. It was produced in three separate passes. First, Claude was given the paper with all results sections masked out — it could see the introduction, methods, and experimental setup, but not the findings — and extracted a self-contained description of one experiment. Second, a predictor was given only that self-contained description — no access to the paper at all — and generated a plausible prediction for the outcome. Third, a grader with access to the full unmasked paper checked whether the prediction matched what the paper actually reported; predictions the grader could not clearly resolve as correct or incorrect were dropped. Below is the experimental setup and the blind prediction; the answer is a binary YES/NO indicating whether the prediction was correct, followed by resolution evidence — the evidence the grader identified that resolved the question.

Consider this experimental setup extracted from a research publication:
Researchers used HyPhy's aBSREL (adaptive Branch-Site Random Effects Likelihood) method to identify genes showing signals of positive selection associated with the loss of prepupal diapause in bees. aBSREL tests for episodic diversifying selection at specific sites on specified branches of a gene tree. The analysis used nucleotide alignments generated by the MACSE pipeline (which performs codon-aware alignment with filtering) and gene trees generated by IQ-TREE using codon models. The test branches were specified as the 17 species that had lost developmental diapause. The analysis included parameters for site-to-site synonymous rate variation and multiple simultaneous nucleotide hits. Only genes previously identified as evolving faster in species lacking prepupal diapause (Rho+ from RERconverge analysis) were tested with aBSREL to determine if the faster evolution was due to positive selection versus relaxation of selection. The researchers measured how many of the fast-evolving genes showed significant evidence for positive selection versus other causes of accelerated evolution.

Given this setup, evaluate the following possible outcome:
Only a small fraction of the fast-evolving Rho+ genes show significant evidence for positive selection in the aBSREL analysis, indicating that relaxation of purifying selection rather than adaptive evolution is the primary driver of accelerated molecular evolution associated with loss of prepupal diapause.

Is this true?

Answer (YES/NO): YES